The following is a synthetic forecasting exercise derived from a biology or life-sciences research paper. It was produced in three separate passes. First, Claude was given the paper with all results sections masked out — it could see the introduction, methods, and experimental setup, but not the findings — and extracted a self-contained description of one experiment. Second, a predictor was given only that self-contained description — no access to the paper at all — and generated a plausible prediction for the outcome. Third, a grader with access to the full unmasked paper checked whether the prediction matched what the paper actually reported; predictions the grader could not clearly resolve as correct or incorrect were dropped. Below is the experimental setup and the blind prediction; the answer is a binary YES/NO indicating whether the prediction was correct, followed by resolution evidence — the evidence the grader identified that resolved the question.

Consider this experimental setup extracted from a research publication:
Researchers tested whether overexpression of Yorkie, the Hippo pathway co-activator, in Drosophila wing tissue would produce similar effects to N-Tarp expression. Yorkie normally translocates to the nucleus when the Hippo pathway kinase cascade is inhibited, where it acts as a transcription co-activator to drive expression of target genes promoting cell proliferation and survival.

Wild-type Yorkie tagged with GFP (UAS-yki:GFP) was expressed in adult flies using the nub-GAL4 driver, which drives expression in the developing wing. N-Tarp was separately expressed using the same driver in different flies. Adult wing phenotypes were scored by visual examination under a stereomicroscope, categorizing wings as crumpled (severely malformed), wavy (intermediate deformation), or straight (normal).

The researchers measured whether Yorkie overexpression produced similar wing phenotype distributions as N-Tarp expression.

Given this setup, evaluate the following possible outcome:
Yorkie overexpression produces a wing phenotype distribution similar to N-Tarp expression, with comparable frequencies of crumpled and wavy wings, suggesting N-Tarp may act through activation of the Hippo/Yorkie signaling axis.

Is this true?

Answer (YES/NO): NO